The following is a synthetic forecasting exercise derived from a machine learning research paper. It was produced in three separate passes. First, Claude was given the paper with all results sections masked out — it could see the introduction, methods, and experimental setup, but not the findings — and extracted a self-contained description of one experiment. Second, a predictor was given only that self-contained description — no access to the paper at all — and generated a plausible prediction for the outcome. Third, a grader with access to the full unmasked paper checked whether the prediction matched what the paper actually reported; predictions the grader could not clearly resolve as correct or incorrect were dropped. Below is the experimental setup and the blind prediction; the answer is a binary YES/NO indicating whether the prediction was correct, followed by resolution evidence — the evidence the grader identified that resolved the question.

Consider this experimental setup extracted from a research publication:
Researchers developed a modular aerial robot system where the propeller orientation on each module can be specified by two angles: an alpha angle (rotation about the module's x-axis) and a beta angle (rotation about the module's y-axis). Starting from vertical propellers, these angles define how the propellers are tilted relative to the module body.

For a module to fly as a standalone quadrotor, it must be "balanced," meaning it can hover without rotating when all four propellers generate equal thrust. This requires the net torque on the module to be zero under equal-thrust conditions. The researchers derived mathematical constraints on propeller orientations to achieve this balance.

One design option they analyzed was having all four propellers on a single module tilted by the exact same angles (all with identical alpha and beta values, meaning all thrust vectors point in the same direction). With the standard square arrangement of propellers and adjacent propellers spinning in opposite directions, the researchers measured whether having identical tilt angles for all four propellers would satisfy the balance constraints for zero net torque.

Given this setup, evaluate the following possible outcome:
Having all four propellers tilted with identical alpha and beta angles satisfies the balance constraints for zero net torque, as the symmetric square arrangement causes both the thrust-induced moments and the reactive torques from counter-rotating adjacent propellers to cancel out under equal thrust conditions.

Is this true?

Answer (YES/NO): YES